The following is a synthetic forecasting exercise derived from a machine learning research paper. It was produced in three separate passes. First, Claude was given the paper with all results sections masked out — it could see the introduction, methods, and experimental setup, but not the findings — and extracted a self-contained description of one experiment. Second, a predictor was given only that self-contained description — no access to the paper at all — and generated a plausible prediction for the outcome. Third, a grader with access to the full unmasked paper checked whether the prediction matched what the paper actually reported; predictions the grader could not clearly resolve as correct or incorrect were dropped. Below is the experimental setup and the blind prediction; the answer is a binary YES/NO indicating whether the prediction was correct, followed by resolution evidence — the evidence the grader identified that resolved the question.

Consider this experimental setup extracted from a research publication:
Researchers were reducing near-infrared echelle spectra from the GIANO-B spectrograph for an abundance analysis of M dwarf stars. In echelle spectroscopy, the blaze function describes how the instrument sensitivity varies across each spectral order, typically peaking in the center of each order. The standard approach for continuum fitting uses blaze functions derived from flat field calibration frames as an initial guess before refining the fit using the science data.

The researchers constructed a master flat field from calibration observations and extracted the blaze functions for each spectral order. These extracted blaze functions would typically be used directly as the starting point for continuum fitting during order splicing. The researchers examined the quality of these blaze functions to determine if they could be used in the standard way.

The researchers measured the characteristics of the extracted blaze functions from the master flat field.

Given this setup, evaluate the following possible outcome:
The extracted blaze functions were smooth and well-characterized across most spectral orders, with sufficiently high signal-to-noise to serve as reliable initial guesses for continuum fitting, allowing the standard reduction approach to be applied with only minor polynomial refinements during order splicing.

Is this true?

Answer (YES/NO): NO